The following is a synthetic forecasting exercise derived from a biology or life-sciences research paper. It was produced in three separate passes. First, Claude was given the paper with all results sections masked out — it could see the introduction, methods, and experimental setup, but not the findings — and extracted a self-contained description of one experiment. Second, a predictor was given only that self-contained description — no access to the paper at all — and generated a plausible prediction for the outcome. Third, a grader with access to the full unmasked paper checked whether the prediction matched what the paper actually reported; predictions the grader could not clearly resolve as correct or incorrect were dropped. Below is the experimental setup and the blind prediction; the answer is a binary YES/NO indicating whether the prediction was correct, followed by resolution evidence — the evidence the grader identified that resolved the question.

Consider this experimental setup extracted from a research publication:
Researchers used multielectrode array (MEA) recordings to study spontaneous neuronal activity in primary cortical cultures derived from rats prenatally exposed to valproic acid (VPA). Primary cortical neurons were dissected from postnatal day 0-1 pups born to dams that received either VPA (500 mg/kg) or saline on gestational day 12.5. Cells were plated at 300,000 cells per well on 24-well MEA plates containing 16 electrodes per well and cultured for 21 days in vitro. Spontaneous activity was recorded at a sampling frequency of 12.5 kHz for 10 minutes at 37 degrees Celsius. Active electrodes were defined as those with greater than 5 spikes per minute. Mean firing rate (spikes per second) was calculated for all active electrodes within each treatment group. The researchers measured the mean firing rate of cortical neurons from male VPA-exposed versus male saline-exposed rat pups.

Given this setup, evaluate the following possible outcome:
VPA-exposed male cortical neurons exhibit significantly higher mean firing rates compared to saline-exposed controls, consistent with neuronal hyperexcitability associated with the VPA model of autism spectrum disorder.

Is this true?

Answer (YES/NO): YES